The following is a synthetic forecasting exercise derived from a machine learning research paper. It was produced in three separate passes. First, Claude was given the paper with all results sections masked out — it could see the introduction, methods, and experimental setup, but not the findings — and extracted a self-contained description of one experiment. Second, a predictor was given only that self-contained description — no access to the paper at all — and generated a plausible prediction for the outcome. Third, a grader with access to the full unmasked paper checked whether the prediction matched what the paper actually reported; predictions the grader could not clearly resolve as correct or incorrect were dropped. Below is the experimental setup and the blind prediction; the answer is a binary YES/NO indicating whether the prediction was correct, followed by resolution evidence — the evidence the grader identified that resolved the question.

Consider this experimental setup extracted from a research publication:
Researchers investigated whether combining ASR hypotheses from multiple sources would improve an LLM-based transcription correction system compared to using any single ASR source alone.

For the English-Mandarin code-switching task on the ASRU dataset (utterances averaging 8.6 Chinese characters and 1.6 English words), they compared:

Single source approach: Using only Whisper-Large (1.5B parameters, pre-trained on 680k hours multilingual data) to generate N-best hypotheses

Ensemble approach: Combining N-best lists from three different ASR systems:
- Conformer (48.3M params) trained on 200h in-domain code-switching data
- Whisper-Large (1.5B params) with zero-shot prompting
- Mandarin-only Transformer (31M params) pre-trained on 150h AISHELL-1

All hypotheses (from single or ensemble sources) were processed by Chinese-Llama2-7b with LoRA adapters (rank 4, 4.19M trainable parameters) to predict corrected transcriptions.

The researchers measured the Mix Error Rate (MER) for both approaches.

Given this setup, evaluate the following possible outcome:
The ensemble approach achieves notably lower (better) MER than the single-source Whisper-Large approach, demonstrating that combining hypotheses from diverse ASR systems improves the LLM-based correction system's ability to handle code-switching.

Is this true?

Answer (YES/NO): NO